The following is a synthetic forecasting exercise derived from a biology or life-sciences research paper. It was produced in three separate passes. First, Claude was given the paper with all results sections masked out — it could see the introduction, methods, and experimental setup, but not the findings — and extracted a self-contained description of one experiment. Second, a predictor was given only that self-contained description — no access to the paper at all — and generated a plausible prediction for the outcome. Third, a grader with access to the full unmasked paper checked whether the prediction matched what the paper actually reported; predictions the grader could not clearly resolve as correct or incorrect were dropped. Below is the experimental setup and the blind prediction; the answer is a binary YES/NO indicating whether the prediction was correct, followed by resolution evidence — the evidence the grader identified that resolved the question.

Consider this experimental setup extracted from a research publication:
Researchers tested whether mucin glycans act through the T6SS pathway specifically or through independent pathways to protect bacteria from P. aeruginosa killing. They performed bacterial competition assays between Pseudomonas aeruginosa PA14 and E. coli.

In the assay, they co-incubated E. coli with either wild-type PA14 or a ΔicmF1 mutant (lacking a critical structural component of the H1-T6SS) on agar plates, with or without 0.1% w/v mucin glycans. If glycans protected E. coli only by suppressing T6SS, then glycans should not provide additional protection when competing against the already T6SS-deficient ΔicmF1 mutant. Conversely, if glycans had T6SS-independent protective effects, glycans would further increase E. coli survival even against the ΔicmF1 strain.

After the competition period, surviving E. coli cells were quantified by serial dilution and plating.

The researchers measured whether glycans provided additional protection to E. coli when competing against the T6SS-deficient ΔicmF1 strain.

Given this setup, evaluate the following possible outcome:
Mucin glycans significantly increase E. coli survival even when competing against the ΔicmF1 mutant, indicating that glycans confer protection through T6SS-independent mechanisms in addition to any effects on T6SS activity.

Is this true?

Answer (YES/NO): NO